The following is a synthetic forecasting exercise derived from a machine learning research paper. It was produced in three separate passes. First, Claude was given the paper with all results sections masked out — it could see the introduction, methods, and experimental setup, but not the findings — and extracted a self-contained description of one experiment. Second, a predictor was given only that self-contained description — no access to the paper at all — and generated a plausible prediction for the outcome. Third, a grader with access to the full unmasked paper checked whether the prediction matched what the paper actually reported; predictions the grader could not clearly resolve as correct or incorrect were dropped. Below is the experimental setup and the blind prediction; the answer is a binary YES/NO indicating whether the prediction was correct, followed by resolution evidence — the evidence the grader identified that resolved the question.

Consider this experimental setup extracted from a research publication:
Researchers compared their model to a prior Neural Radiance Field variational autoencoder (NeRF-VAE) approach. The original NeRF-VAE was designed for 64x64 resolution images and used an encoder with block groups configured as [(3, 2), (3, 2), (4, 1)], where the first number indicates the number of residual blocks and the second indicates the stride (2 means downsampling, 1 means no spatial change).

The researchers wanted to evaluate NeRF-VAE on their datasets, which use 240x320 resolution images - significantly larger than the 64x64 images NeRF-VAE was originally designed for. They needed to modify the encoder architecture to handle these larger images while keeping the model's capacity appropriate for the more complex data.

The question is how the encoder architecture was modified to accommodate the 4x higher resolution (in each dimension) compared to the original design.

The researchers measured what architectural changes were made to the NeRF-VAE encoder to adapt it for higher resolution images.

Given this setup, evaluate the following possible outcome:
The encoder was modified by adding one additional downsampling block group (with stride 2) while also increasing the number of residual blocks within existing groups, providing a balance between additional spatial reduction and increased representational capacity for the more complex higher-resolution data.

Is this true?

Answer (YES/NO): NO